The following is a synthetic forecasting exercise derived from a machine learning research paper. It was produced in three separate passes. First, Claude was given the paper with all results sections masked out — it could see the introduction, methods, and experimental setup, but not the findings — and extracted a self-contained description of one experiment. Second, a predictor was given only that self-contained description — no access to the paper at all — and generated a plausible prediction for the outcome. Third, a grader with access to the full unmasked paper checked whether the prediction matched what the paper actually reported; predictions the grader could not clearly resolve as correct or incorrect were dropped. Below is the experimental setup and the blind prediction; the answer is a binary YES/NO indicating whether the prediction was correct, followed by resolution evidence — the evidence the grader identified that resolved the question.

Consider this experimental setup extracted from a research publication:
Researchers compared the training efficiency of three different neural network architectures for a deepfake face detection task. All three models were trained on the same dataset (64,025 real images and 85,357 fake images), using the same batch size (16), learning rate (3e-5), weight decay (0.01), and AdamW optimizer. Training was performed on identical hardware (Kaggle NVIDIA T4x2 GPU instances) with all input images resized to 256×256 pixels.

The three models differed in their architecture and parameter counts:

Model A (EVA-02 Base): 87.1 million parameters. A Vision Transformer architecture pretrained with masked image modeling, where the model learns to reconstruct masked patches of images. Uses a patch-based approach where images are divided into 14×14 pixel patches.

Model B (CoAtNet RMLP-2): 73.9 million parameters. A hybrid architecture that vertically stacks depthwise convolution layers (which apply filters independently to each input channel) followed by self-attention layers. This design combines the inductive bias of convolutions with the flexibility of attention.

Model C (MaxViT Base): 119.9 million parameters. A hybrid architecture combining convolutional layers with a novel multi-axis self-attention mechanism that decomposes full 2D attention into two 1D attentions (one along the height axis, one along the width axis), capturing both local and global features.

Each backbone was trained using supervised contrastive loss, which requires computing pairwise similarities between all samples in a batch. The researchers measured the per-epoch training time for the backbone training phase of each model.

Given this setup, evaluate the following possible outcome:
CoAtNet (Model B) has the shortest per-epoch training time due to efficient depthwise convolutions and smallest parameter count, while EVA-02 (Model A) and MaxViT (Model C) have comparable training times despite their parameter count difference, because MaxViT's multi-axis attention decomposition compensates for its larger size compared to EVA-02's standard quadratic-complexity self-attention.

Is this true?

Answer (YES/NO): NO